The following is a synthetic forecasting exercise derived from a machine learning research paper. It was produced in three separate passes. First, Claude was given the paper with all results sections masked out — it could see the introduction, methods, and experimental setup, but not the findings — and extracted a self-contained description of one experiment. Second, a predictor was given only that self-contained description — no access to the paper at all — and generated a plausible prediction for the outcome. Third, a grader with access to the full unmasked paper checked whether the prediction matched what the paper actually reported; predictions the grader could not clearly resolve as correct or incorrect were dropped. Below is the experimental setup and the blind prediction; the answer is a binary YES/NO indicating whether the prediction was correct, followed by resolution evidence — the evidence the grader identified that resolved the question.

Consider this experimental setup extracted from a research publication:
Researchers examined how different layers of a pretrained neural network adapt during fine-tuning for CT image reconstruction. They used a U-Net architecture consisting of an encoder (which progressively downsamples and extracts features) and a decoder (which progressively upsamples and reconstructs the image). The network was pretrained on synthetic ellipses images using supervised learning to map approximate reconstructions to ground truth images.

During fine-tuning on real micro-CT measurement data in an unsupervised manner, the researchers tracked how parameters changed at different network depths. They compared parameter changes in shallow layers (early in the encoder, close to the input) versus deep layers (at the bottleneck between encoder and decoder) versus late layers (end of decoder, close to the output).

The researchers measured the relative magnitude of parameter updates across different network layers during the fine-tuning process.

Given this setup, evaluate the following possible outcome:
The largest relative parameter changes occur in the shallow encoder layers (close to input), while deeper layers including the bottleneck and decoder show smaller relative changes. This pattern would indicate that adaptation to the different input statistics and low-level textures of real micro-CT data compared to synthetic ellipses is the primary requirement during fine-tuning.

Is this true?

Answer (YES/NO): NO